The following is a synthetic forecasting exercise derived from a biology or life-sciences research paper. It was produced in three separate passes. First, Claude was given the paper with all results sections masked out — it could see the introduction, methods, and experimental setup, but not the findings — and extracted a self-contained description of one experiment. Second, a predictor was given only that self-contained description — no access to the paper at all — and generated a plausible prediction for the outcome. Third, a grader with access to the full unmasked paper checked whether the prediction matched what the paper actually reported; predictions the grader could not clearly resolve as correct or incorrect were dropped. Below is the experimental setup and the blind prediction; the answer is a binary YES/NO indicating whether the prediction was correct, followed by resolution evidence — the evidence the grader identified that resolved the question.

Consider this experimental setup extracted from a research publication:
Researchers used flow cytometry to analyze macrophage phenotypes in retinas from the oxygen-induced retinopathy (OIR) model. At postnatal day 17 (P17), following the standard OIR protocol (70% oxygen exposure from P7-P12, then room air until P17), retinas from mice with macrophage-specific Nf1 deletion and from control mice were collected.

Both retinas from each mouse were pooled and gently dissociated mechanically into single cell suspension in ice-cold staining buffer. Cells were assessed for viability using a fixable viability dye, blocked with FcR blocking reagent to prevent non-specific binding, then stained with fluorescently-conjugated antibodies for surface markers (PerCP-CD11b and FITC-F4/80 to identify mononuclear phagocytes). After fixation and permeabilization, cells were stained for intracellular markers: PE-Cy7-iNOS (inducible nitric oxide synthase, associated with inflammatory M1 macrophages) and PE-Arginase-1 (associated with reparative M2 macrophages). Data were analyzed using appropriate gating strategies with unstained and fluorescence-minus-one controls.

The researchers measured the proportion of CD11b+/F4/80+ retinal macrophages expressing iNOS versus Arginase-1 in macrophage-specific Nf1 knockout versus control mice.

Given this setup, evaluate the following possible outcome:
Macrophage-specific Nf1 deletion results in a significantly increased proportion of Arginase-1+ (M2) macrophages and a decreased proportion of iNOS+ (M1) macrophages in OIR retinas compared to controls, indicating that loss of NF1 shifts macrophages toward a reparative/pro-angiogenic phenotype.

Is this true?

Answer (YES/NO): NO